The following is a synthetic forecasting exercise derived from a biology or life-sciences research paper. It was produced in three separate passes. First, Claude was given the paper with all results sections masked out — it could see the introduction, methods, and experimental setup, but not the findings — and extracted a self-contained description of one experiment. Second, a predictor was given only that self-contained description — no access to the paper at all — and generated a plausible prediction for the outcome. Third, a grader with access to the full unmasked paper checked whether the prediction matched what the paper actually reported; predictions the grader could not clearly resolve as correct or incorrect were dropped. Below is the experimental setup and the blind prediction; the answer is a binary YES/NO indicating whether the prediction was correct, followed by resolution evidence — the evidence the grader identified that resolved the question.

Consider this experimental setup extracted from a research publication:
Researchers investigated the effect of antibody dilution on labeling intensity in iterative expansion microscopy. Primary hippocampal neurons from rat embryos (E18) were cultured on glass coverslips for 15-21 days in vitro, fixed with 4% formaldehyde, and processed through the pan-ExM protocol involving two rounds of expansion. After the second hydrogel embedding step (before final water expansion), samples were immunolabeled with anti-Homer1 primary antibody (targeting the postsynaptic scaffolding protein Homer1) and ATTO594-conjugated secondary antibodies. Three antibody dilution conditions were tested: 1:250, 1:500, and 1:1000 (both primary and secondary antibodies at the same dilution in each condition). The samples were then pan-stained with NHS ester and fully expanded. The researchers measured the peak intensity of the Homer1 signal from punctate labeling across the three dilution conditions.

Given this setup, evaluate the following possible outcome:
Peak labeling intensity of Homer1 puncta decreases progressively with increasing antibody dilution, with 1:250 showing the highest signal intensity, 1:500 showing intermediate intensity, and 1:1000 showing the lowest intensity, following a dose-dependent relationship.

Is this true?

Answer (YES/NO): NO